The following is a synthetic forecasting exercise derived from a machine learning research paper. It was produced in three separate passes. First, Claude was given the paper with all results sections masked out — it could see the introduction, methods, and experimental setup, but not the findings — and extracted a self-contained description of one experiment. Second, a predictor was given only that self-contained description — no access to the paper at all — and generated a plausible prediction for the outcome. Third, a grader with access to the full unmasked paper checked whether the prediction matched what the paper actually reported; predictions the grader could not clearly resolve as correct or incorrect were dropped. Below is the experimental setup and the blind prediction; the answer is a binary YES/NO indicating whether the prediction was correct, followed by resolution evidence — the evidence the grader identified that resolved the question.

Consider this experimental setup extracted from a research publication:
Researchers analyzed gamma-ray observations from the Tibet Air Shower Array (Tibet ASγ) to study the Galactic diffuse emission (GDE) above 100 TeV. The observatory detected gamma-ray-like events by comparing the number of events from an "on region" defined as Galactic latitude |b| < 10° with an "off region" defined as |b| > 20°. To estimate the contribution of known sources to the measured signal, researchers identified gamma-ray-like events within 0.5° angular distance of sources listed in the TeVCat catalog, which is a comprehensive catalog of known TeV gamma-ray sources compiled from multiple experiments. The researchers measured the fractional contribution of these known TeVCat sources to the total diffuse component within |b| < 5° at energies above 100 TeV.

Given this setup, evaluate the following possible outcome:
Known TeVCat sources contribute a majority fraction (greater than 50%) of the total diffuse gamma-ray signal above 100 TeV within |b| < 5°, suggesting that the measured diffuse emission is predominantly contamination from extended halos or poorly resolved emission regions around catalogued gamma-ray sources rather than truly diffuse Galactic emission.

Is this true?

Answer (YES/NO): NO